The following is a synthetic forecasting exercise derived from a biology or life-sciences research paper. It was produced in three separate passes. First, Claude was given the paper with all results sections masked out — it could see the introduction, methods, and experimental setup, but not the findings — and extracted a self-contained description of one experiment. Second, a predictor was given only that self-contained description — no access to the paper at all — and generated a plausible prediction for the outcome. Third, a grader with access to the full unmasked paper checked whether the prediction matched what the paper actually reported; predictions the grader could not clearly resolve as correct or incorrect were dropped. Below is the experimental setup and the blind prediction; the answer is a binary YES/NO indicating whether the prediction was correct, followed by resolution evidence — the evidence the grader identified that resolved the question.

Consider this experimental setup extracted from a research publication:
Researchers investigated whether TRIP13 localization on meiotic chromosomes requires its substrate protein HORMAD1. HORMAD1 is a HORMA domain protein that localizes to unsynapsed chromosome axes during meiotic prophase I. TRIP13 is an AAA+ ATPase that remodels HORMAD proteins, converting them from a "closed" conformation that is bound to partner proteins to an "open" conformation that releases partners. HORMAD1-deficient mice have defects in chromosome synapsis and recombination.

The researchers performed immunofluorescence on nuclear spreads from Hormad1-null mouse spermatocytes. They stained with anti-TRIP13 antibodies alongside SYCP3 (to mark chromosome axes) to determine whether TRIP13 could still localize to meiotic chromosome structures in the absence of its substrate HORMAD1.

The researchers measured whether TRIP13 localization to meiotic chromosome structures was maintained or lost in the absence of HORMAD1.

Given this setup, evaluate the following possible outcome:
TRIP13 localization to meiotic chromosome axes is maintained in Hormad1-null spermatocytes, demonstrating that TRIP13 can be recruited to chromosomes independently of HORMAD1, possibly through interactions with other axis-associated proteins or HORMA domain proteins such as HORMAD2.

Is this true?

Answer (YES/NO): YES